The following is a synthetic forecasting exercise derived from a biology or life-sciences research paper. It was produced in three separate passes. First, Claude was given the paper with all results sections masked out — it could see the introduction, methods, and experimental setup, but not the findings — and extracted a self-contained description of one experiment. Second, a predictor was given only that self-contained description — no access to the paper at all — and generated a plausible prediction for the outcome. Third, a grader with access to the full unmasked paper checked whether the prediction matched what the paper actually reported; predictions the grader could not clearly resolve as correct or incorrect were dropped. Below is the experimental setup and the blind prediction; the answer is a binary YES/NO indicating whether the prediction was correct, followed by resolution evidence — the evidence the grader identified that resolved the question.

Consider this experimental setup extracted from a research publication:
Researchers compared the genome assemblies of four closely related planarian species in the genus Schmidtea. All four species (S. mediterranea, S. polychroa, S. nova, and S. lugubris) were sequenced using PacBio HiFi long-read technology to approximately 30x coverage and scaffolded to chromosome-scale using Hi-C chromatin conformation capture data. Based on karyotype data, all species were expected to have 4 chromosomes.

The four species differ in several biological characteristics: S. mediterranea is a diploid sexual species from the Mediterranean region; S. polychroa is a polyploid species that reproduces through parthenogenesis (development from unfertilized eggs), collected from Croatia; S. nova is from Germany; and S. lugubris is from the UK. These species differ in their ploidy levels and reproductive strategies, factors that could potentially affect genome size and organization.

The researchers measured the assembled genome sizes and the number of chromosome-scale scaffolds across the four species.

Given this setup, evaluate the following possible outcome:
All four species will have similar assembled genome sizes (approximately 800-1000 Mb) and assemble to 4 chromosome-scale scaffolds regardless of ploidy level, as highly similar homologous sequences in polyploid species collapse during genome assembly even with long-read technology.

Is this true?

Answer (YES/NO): NO